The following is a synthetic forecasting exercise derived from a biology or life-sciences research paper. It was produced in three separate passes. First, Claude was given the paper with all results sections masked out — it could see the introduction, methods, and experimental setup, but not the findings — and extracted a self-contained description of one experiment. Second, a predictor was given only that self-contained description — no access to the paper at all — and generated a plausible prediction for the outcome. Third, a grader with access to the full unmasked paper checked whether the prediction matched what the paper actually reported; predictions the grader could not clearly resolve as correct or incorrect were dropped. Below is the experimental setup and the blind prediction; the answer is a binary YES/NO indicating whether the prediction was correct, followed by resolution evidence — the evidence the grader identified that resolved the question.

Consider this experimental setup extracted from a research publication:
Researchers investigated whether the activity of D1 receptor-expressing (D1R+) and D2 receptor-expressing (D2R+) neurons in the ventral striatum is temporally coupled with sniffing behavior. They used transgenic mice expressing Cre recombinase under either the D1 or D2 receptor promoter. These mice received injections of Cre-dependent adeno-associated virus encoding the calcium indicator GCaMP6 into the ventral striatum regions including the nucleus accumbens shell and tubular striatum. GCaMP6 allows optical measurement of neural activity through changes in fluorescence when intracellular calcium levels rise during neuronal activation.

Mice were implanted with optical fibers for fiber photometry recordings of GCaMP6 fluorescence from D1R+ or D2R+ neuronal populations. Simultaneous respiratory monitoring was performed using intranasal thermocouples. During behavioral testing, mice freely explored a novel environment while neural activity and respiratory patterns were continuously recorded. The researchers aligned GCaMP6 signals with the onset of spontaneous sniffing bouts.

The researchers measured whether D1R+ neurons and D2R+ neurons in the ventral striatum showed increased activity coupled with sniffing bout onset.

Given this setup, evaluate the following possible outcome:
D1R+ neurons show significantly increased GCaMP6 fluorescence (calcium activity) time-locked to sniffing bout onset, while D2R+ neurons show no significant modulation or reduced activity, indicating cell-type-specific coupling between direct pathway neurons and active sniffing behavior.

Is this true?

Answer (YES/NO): NO